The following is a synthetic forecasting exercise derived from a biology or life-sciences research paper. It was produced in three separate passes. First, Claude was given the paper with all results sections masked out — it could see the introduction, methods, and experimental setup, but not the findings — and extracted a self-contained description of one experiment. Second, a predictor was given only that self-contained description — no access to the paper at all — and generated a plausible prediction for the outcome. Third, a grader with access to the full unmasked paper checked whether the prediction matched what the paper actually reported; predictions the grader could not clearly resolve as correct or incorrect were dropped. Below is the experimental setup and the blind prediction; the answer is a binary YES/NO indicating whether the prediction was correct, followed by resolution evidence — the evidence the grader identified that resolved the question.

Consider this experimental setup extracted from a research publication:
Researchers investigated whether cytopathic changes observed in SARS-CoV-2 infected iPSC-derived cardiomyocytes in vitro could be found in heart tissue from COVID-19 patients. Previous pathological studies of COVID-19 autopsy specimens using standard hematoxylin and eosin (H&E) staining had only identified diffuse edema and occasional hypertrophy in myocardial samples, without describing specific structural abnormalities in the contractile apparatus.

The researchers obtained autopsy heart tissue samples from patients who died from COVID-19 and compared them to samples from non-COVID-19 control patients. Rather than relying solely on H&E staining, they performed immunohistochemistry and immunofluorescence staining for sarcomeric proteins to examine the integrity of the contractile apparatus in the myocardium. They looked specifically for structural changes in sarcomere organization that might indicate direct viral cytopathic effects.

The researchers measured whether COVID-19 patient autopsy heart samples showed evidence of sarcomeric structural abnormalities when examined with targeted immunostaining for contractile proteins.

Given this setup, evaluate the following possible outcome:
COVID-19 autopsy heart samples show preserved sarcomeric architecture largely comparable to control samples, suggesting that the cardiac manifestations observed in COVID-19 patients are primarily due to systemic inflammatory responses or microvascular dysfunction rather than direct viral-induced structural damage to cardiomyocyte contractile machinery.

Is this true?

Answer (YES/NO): NO